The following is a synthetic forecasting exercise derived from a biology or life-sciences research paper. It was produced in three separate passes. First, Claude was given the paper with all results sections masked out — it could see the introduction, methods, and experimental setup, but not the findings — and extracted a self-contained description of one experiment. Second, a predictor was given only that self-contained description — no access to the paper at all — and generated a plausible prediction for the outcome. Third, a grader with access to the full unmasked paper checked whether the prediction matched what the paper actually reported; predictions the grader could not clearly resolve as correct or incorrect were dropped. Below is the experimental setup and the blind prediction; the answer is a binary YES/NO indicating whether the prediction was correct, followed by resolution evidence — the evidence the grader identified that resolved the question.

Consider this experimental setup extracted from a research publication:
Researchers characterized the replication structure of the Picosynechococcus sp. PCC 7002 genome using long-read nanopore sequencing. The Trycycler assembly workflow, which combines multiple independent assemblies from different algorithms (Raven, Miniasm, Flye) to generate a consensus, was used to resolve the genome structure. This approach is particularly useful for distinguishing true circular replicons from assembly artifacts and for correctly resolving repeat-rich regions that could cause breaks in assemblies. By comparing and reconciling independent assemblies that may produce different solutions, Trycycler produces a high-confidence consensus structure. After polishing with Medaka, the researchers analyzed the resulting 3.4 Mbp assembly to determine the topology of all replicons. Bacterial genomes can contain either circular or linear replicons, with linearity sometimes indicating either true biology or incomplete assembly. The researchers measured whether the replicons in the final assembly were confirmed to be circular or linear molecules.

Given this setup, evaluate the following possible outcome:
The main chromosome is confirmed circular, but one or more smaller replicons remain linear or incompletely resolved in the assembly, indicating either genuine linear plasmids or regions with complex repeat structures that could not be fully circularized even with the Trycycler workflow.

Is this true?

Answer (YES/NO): NO